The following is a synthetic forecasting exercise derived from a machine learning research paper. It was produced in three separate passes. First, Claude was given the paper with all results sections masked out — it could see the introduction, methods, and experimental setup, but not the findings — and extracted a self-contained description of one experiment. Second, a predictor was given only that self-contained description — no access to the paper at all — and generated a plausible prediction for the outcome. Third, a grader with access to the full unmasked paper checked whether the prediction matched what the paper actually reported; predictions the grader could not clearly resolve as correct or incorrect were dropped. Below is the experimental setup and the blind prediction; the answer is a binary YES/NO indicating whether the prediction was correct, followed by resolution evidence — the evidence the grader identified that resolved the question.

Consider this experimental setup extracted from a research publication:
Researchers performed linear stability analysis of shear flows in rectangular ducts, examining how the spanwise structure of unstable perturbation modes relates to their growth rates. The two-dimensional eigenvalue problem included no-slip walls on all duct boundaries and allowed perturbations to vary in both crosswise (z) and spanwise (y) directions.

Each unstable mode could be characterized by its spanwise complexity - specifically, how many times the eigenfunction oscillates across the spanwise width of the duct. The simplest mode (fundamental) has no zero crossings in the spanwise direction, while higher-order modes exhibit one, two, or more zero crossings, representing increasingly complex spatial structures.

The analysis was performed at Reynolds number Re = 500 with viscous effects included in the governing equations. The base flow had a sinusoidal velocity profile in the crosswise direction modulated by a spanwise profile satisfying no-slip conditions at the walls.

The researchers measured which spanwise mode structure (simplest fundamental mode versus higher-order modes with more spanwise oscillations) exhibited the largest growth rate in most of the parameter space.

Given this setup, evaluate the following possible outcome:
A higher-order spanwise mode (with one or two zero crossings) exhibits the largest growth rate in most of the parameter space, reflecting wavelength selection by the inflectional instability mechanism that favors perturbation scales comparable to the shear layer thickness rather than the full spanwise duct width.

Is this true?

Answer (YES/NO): NO